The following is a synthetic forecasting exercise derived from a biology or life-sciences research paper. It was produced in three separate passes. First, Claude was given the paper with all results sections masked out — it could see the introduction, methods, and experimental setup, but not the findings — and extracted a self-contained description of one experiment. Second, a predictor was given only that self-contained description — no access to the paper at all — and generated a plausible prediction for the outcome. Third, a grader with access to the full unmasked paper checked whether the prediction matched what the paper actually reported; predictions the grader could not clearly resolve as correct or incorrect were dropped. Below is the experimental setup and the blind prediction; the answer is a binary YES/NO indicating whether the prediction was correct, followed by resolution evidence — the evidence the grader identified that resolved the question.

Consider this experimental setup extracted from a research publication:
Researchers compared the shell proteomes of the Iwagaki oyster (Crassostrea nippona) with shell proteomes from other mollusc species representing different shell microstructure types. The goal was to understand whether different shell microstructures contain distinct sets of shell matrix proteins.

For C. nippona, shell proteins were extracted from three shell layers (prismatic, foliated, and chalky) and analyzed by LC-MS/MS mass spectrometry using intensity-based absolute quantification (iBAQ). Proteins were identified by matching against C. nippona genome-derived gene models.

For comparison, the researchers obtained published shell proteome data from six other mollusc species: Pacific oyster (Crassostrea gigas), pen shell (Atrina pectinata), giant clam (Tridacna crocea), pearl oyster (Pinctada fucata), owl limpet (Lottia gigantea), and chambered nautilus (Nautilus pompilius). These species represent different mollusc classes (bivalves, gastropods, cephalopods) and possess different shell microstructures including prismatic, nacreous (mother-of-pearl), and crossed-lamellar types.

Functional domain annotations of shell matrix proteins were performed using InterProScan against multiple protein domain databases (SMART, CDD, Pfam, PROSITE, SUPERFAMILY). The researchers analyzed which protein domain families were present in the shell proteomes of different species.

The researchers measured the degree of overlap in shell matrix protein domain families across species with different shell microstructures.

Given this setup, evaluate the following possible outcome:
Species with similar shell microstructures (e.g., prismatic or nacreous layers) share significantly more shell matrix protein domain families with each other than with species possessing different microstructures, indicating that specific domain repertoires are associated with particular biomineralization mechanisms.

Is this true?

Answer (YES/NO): NO